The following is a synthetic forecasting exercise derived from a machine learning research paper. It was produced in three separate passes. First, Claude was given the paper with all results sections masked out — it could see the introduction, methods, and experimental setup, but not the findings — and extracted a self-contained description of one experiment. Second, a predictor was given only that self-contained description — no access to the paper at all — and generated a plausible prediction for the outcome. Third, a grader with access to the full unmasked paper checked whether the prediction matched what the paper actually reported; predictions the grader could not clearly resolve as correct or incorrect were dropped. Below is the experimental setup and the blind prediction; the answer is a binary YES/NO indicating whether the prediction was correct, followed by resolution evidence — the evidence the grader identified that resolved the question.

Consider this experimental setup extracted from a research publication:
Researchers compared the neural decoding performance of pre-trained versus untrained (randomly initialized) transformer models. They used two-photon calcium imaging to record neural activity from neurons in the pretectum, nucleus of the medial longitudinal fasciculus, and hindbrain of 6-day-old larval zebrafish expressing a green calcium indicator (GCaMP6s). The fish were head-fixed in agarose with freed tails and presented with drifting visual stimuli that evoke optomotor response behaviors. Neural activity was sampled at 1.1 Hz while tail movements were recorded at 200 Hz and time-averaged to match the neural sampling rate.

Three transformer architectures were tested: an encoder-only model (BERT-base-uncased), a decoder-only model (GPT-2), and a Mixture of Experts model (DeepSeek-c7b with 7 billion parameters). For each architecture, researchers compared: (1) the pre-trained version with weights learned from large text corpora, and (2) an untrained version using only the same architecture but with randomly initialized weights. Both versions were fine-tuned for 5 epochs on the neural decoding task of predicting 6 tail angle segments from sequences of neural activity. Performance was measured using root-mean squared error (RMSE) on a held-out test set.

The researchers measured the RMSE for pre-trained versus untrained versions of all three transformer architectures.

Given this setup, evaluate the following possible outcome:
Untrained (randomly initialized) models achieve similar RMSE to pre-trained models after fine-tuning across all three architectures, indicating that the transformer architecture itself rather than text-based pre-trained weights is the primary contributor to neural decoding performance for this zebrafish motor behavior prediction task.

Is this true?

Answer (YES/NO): NO